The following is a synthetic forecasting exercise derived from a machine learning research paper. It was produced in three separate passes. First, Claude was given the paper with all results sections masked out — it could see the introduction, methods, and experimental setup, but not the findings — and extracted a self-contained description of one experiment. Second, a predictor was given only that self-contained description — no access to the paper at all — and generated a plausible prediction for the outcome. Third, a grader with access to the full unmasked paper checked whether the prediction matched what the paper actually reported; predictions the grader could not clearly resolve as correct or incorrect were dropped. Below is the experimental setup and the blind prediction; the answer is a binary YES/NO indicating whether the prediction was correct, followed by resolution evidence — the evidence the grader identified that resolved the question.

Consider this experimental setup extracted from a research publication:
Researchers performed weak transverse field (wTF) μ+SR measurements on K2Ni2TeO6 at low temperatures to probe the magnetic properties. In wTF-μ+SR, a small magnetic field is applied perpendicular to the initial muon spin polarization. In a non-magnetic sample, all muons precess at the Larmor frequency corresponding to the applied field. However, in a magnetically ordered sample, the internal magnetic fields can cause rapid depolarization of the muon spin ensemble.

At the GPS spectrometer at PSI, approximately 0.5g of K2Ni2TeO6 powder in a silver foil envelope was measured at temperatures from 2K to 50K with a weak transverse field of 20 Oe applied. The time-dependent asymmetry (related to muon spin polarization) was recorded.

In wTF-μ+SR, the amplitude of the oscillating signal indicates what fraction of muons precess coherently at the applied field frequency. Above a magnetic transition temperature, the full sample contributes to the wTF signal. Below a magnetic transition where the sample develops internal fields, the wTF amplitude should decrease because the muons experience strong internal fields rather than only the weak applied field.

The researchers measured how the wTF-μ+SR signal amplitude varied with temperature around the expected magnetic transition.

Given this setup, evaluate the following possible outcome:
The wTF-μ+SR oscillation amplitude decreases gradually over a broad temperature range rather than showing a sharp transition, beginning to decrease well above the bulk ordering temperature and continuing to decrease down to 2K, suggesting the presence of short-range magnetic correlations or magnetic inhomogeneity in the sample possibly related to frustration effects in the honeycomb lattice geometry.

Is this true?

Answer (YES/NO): NO